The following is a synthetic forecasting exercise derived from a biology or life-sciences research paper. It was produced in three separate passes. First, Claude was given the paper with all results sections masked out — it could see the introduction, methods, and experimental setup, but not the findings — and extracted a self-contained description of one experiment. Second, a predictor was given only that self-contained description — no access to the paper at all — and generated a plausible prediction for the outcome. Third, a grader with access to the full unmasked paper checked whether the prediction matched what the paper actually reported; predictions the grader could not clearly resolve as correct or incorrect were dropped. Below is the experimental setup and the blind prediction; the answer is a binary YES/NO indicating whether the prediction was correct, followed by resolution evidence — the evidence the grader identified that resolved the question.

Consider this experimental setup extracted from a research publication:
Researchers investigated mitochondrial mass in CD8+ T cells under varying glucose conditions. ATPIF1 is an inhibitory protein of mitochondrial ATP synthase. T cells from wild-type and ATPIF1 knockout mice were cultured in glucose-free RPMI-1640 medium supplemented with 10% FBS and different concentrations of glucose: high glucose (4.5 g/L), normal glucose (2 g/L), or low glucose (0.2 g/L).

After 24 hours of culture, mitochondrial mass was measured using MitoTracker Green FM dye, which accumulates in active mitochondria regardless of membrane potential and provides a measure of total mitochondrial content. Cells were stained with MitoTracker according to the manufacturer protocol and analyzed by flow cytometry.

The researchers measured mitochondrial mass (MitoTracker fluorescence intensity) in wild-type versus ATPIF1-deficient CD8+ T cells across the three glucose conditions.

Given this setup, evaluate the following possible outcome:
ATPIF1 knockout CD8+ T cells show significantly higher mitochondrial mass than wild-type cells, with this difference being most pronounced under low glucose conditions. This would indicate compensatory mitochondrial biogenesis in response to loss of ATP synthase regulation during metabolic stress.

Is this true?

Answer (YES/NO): NO